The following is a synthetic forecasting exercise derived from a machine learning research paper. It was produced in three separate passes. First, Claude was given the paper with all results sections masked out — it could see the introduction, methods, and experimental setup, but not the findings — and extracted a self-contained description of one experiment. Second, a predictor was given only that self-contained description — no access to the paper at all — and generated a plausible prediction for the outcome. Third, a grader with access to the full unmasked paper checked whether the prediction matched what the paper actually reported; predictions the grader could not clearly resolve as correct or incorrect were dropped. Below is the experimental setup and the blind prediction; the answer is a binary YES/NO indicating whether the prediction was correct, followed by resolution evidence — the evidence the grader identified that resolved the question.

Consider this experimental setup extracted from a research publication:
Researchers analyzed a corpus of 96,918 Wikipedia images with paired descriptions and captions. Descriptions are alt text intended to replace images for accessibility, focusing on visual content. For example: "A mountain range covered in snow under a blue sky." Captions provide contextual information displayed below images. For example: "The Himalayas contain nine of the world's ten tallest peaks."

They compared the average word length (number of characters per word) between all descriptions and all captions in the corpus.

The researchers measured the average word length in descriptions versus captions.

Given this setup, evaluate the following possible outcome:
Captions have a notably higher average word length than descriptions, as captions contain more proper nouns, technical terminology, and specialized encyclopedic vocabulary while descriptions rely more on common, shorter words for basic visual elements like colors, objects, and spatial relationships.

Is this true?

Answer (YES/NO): YES